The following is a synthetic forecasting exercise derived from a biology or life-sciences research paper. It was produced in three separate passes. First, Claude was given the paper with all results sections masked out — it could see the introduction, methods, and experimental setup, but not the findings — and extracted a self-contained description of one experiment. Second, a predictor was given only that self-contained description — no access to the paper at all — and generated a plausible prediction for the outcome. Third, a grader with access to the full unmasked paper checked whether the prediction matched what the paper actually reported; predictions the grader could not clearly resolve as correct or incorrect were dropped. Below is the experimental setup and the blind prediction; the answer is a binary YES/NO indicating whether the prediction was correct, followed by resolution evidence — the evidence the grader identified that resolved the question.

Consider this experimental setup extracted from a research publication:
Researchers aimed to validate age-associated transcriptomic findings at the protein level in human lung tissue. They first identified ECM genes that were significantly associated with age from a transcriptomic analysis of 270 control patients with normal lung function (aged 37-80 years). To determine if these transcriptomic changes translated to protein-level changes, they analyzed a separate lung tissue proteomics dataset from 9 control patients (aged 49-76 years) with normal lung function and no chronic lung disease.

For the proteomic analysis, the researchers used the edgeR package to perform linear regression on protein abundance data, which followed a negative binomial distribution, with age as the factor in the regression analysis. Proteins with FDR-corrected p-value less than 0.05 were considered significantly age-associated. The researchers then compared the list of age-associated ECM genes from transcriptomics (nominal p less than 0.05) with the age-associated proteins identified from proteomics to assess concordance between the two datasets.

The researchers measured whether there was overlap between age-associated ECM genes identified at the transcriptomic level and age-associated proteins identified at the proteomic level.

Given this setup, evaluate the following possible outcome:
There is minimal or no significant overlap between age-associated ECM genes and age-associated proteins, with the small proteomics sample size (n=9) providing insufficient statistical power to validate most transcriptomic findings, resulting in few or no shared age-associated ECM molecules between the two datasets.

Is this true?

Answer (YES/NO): NO